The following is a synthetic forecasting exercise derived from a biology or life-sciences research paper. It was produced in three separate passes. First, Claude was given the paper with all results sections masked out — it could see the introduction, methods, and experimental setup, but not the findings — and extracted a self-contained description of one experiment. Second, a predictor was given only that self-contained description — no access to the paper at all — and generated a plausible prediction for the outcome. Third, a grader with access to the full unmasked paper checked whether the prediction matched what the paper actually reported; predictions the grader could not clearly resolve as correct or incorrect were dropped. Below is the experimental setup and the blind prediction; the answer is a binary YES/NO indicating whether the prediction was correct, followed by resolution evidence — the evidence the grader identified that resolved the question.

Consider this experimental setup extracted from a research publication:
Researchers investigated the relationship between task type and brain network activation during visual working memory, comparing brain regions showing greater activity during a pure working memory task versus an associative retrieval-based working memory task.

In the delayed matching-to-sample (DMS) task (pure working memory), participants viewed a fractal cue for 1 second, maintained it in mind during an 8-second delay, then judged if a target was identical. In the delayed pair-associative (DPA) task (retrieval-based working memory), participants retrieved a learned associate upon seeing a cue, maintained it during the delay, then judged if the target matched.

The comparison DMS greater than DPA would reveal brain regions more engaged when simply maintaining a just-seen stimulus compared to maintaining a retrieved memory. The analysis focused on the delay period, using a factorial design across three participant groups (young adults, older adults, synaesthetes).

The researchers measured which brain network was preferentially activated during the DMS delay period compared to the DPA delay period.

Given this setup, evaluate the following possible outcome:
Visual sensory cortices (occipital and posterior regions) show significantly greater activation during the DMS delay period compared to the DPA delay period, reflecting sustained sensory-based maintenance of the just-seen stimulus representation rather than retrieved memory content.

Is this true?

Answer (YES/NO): NO